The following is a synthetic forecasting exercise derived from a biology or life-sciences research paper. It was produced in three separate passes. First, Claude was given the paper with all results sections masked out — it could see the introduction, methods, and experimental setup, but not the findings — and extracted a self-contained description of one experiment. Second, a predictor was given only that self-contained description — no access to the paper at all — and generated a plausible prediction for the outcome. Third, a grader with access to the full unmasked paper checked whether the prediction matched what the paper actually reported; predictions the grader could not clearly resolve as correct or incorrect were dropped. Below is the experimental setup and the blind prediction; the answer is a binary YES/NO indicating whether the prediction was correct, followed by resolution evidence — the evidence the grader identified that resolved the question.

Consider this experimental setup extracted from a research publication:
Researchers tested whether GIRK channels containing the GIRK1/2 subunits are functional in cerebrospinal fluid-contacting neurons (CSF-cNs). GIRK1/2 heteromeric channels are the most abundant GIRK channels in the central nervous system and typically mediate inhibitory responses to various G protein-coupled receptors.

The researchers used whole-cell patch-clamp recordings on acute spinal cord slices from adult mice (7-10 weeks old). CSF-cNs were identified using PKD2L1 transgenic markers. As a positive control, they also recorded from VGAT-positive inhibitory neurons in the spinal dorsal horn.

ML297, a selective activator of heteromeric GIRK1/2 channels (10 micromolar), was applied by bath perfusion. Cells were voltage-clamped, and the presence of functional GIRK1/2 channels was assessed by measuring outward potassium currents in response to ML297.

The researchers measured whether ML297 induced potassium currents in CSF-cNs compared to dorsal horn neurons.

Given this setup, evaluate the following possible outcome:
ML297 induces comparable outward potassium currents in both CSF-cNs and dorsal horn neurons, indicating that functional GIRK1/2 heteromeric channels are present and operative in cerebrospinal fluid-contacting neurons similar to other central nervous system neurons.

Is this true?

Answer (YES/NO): NO